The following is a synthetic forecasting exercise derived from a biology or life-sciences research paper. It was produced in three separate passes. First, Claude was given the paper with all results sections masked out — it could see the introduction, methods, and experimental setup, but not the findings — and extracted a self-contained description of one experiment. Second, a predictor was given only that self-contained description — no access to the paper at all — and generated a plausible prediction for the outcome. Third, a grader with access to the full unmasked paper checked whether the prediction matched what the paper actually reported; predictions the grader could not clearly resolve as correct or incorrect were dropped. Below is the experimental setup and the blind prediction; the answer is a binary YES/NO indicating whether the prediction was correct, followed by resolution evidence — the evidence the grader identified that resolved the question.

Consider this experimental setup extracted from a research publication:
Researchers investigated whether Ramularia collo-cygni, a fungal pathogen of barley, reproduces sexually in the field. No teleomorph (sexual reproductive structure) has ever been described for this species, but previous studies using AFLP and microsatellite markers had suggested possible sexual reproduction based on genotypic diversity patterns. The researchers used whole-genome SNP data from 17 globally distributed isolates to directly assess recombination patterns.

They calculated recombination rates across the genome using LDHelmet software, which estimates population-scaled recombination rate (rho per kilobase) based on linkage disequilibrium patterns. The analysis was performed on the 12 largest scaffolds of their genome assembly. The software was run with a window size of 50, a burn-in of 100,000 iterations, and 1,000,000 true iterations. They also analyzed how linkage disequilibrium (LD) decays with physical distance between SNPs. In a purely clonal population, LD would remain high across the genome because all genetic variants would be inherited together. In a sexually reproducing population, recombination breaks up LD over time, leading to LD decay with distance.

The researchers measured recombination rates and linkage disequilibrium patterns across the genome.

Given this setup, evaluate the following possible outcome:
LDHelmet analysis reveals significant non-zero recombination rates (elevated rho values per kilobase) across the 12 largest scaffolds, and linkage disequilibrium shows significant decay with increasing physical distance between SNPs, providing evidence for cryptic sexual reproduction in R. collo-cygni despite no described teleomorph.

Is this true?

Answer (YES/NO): YES